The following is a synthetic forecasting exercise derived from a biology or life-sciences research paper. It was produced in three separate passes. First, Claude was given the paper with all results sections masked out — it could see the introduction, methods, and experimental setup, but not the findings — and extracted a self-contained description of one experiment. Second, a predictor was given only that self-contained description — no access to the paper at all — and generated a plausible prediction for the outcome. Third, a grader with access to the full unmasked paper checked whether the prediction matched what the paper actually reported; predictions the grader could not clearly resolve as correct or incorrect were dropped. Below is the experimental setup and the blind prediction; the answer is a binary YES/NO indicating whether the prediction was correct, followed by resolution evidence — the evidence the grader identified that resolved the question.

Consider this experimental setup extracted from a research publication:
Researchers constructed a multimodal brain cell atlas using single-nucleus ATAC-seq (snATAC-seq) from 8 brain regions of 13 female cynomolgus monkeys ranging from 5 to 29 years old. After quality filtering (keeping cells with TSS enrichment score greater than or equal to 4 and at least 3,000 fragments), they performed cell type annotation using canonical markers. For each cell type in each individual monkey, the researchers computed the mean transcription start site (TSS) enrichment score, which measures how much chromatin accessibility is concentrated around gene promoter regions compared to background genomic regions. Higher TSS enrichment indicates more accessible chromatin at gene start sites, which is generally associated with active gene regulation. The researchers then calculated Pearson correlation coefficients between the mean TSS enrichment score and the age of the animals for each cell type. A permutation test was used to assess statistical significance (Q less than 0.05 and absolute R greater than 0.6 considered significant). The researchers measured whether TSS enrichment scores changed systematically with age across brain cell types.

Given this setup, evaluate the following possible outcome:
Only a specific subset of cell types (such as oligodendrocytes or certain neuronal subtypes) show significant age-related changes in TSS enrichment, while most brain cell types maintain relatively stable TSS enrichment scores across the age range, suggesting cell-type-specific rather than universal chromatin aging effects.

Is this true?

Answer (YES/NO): YES